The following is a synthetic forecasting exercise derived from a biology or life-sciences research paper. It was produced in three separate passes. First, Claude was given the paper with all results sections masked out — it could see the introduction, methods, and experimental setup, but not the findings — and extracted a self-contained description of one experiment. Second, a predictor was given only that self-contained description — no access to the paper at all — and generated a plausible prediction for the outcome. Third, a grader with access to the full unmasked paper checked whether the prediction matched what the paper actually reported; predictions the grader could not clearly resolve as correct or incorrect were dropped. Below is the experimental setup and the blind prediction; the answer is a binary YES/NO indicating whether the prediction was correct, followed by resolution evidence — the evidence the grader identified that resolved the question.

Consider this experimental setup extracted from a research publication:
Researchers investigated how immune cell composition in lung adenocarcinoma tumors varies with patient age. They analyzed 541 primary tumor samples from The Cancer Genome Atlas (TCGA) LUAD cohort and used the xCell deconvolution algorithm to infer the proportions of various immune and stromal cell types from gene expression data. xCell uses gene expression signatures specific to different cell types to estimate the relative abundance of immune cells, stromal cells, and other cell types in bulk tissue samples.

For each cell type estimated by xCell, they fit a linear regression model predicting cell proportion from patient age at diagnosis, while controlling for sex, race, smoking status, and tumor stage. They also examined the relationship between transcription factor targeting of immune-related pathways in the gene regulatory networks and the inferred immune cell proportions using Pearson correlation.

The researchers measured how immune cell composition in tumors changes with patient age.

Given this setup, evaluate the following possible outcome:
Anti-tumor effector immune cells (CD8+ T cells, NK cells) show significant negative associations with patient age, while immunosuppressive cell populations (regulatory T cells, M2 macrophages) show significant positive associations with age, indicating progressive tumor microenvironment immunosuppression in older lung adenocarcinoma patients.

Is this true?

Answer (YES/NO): NO